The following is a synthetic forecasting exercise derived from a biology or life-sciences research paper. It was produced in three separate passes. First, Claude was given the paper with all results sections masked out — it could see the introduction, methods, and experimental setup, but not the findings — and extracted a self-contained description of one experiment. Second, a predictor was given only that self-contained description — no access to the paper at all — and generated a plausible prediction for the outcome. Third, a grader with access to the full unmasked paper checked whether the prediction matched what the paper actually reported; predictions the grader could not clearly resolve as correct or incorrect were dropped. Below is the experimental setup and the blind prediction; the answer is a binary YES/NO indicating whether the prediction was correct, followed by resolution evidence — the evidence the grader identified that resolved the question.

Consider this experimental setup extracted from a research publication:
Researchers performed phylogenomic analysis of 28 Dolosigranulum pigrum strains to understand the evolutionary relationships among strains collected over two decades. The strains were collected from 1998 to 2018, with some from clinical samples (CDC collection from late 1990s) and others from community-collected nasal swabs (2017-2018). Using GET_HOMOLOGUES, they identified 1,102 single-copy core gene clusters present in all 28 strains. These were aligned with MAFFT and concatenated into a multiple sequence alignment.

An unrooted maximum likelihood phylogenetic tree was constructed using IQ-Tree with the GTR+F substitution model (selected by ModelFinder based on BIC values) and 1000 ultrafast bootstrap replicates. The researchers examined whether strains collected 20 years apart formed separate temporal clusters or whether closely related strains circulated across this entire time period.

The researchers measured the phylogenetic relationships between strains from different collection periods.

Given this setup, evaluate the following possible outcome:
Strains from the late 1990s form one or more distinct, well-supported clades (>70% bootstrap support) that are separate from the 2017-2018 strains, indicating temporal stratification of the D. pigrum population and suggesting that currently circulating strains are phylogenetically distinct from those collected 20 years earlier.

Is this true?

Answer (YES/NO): NO